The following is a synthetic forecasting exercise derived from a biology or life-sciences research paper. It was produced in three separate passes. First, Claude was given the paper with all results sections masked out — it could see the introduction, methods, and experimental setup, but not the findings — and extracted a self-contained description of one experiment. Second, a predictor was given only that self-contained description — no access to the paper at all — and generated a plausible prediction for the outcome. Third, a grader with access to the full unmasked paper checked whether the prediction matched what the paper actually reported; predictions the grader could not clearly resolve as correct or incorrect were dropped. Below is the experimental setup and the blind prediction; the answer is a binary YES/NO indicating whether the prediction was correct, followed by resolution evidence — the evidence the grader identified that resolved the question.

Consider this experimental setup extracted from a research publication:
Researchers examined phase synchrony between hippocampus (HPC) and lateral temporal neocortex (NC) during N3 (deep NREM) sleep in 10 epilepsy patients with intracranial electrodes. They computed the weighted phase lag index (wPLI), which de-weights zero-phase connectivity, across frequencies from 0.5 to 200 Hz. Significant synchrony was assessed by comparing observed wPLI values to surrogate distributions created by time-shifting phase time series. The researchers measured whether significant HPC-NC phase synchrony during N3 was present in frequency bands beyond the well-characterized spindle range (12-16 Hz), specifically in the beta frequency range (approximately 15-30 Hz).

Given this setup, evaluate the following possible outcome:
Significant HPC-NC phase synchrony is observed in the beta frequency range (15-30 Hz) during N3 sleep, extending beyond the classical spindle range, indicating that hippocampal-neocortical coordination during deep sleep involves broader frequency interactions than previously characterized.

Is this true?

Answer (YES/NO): YES